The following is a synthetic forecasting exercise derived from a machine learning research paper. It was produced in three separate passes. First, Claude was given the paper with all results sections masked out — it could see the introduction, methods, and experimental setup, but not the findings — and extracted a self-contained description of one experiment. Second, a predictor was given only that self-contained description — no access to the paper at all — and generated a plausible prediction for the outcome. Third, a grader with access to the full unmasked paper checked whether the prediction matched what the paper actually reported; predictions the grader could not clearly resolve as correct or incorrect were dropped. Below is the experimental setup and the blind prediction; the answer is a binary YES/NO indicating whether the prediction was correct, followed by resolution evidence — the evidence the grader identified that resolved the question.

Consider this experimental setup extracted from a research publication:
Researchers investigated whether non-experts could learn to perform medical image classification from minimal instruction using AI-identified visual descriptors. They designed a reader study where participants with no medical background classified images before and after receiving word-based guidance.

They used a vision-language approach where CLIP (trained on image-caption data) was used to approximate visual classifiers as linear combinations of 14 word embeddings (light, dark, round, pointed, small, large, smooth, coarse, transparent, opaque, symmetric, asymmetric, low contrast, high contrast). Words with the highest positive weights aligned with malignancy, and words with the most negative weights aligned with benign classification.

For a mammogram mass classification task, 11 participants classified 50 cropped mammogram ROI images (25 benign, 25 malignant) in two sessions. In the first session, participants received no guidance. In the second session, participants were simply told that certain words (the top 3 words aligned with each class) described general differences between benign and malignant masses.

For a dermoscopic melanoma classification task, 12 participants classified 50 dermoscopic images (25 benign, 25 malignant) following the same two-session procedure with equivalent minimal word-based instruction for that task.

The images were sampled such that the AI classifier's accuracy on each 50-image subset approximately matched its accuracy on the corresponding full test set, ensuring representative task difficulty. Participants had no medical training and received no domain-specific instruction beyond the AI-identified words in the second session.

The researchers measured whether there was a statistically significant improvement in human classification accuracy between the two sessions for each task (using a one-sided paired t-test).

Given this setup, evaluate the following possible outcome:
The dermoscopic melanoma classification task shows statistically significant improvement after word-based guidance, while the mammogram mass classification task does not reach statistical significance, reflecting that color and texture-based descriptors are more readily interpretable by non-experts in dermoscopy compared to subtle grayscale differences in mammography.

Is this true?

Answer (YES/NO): YES